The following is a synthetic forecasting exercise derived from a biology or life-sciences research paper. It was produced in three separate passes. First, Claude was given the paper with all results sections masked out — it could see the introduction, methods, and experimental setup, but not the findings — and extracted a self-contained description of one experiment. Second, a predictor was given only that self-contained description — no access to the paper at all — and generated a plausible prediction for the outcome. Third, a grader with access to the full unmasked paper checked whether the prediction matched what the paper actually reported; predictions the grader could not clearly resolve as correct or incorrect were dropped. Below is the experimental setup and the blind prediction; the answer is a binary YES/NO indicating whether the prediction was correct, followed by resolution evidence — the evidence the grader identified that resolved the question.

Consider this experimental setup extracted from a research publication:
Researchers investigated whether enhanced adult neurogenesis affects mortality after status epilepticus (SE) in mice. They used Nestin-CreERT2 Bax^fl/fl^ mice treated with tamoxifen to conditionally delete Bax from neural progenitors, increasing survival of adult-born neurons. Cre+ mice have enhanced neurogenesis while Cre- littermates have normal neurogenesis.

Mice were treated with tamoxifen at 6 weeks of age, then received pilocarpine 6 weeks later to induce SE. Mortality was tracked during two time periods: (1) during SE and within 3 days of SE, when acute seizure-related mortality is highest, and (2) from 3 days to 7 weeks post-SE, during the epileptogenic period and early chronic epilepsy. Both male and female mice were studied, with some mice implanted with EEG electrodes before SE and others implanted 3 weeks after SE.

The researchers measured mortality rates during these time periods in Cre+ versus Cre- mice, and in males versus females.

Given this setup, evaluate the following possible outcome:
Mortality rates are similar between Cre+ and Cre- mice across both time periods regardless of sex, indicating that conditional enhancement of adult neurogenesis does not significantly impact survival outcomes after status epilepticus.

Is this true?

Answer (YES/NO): YES